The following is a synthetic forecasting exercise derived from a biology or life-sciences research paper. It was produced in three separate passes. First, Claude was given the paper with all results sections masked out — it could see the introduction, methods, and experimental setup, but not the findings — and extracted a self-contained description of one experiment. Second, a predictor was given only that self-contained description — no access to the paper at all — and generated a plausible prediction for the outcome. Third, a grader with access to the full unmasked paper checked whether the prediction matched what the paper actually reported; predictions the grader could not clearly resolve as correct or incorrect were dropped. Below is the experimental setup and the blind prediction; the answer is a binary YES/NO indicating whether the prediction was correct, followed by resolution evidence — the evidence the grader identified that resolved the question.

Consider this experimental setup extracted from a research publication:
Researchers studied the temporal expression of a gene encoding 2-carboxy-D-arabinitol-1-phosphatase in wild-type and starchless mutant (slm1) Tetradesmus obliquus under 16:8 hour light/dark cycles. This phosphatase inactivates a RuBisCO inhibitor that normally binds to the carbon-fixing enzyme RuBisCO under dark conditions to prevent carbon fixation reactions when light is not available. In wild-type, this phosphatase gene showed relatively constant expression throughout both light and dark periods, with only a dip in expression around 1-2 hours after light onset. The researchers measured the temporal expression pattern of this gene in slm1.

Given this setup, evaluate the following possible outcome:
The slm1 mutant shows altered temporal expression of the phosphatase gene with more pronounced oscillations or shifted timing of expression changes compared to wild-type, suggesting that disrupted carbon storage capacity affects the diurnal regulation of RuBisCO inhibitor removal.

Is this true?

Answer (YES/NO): YES